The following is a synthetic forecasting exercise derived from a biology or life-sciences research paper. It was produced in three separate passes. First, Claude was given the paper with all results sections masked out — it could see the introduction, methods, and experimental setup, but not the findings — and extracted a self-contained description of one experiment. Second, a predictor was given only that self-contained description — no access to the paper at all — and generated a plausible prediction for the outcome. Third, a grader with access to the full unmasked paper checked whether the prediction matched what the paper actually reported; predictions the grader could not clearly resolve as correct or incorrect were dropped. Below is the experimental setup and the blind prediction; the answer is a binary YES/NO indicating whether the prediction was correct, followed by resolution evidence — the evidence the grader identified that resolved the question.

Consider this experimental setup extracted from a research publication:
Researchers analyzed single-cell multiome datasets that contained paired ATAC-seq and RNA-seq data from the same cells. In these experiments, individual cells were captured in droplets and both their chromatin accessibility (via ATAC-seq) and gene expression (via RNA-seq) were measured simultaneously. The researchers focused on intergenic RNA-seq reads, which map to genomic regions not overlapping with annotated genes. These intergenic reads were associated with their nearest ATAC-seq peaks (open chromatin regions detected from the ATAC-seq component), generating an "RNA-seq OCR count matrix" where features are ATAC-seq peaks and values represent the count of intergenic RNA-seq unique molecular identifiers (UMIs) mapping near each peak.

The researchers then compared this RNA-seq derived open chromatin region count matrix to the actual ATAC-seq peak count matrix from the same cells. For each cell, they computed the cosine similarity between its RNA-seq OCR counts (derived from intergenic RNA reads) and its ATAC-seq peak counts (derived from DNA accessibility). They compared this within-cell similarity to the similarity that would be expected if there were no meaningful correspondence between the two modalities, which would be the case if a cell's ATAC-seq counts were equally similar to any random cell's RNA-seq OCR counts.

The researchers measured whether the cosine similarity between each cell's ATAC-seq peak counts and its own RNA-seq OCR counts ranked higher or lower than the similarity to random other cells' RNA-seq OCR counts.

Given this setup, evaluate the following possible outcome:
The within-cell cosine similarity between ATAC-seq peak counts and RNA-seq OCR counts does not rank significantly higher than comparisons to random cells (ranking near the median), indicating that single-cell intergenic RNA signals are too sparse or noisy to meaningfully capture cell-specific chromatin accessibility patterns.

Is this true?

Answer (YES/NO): NO